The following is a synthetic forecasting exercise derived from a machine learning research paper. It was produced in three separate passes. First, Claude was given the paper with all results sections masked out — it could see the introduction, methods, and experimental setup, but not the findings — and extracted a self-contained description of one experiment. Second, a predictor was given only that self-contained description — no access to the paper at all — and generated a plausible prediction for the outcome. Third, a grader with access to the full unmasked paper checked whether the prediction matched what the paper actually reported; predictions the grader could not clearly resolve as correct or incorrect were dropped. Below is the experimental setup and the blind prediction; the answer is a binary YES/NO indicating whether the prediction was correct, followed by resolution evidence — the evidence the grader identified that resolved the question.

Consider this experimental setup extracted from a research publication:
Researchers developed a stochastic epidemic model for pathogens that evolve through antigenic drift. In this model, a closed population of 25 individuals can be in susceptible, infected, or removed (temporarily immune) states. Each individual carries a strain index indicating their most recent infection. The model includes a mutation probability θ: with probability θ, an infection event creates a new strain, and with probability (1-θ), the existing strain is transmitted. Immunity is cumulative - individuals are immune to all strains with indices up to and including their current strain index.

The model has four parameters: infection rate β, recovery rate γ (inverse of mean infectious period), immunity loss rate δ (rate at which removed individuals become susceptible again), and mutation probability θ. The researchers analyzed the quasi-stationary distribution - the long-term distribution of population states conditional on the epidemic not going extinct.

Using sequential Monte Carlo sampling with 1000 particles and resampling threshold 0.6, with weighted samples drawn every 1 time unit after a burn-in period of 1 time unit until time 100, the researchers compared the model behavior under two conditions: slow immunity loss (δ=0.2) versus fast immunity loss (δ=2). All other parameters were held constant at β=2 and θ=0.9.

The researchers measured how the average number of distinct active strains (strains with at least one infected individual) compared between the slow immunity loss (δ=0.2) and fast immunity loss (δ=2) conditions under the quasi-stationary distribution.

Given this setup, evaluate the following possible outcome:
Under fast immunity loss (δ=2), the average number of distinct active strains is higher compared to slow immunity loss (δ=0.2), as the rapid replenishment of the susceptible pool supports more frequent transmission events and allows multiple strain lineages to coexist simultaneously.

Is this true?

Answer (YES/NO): YES